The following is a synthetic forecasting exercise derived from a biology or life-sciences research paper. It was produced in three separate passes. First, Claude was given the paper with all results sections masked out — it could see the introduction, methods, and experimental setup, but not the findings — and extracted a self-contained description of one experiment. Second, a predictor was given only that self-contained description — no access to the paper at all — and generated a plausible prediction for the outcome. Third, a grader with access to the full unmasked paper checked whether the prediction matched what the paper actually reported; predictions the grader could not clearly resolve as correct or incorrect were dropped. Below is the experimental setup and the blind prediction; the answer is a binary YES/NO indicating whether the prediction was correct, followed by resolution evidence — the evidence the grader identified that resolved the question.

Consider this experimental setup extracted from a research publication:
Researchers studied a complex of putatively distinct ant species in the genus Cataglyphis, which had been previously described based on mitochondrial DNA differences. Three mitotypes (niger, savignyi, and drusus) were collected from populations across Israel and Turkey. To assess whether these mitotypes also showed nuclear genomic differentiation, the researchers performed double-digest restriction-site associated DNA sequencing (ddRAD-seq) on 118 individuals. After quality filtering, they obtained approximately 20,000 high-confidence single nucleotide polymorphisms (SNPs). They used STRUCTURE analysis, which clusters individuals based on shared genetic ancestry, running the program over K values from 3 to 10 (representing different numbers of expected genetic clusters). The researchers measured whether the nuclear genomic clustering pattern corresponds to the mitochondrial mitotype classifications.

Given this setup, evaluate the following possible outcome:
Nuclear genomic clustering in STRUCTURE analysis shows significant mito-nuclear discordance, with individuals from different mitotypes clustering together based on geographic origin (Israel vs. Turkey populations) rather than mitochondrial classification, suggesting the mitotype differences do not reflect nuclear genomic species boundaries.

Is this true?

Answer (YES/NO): NO